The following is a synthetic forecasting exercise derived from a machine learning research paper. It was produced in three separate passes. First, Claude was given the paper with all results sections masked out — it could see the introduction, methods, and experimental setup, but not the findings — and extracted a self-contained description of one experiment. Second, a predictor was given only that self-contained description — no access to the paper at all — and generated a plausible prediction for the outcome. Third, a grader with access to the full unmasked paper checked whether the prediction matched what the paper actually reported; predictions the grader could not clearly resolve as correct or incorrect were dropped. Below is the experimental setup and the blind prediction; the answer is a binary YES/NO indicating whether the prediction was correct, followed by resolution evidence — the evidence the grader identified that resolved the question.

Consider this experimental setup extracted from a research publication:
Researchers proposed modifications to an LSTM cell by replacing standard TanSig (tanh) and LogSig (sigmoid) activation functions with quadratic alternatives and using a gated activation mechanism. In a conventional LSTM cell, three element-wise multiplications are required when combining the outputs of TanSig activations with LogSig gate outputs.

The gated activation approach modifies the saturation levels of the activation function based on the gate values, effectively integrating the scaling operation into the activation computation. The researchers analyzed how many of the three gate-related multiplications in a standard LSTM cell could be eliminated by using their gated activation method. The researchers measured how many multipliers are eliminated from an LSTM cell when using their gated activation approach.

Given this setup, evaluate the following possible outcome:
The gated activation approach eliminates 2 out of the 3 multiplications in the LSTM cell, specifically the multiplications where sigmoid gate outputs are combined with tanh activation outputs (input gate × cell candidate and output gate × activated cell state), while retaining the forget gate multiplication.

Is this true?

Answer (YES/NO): YES